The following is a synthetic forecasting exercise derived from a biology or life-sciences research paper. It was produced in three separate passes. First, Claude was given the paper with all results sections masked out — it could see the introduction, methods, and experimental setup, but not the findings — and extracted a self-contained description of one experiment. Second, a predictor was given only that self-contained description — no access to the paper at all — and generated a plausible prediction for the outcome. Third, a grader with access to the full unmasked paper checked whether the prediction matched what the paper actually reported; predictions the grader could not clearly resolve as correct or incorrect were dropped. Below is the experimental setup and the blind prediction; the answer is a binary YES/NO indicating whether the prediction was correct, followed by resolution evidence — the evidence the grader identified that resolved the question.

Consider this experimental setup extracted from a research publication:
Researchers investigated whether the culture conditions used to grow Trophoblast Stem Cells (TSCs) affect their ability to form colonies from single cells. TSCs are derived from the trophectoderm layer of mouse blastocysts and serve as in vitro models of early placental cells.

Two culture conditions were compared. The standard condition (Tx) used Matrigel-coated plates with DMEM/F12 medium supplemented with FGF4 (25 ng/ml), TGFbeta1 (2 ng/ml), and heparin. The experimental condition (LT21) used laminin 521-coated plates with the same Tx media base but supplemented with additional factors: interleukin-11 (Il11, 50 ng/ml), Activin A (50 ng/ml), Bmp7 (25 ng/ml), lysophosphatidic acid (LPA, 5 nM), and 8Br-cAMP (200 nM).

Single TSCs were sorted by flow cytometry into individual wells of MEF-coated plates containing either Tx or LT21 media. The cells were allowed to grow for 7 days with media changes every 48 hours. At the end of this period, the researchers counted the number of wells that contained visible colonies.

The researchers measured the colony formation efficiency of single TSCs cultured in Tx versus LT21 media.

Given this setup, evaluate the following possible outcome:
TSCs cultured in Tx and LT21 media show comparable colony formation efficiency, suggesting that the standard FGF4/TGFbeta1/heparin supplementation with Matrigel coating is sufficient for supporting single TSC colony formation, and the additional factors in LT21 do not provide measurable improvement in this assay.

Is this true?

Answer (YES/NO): NO